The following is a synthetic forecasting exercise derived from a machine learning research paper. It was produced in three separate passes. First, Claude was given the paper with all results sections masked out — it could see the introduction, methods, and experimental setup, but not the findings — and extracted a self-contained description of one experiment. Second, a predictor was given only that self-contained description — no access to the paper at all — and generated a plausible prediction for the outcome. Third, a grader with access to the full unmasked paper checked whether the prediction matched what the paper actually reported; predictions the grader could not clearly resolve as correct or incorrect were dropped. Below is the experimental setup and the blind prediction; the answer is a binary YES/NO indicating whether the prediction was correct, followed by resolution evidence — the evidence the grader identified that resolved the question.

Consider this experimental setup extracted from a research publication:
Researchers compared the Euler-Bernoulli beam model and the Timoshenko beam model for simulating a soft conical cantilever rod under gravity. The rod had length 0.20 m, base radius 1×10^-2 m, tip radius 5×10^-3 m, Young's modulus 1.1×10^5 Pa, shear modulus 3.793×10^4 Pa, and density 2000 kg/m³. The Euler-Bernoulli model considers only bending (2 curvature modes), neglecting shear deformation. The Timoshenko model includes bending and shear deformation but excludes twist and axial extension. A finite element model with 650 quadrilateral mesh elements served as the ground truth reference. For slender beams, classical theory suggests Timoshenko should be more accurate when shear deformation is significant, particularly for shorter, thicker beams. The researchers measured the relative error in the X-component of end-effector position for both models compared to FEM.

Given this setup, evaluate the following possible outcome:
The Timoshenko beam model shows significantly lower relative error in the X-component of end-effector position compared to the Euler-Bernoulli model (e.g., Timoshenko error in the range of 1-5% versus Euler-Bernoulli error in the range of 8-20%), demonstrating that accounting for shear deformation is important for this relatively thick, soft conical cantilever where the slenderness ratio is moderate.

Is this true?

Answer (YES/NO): NO